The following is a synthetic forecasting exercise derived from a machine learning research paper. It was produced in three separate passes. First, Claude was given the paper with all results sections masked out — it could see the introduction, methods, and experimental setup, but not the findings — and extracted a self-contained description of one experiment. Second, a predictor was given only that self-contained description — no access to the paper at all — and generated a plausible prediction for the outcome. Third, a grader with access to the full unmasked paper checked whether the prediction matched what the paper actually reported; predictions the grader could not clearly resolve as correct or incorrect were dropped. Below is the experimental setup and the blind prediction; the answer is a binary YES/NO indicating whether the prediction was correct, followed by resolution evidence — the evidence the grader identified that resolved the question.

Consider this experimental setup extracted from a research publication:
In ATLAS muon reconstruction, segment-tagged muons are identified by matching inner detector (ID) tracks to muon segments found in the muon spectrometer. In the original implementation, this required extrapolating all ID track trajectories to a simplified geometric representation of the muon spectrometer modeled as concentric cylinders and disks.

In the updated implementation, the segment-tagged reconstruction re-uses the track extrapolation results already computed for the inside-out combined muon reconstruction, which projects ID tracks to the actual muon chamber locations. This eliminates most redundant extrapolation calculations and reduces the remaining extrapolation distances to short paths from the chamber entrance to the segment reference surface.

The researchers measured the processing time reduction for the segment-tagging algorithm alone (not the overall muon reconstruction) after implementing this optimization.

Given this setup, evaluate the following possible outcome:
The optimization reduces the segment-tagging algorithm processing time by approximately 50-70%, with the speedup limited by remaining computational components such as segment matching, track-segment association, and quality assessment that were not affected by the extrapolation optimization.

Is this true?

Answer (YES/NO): NO